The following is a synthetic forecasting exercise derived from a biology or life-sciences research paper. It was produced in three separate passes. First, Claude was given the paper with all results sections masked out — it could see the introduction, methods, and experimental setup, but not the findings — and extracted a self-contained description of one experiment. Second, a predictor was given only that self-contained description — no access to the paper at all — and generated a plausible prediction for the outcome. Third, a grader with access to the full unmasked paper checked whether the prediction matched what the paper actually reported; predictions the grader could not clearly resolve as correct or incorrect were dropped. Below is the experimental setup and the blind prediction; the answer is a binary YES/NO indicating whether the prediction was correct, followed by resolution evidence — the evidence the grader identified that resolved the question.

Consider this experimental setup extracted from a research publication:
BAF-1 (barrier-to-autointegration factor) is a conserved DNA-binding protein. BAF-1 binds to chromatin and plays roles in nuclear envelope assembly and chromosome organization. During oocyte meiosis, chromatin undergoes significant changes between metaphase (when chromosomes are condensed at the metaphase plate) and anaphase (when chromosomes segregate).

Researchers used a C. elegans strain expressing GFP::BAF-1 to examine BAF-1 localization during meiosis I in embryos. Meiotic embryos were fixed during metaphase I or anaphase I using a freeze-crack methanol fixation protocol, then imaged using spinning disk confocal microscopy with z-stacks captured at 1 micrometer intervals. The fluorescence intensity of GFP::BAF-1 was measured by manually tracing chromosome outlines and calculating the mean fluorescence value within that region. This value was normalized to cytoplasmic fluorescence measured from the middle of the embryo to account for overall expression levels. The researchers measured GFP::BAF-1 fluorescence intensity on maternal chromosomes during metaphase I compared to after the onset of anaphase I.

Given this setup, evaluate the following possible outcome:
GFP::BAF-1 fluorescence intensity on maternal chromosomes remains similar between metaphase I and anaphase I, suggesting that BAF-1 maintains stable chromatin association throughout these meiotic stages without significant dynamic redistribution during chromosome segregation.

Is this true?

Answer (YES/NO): NO